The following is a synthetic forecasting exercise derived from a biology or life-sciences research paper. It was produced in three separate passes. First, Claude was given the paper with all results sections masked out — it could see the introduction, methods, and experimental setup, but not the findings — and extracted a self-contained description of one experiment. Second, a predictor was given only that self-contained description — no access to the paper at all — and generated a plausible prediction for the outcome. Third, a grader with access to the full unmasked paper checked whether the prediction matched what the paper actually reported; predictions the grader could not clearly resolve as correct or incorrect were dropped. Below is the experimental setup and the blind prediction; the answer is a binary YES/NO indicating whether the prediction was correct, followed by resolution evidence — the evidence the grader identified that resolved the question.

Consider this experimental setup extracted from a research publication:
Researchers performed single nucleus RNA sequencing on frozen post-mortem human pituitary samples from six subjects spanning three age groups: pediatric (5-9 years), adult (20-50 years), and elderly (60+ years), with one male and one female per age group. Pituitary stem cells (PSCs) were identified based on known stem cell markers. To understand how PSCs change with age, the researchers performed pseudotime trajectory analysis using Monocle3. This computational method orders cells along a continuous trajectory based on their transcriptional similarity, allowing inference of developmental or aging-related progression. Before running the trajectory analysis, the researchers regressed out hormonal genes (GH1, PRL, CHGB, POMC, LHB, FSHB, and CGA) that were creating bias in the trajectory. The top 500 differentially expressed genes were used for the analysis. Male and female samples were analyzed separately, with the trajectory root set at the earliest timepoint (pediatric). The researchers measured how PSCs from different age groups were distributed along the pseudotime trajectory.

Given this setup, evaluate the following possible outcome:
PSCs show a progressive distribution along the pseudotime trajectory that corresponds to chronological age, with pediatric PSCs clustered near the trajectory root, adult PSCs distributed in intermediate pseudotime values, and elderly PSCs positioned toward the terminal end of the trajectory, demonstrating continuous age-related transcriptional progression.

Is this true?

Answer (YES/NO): NO